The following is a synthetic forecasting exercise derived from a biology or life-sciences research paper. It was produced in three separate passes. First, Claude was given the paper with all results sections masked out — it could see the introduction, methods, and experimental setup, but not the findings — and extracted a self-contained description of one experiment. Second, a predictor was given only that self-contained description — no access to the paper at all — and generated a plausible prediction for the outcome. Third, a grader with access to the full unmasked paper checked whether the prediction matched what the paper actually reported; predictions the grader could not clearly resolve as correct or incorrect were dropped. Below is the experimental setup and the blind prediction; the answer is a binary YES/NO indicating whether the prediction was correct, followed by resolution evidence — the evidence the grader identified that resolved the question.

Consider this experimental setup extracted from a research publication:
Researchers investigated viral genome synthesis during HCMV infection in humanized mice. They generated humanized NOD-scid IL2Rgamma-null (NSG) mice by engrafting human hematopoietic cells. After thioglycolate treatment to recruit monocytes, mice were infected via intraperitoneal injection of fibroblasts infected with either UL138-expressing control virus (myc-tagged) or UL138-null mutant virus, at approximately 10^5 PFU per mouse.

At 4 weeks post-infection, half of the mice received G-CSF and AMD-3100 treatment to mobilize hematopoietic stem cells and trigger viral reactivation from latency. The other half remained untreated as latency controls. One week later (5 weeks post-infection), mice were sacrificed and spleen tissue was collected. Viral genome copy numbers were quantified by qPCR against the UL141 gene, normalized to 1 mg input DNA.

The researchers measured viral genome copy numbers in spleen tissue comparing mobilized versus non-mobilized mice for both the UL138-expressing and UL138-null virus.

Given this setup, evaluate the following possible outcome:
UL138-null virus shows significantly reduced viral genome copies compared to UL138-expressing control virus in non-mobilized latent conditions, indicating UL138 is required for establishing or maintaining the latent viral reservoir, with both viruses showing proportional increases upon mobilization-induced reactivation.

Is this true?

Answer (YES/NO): NO